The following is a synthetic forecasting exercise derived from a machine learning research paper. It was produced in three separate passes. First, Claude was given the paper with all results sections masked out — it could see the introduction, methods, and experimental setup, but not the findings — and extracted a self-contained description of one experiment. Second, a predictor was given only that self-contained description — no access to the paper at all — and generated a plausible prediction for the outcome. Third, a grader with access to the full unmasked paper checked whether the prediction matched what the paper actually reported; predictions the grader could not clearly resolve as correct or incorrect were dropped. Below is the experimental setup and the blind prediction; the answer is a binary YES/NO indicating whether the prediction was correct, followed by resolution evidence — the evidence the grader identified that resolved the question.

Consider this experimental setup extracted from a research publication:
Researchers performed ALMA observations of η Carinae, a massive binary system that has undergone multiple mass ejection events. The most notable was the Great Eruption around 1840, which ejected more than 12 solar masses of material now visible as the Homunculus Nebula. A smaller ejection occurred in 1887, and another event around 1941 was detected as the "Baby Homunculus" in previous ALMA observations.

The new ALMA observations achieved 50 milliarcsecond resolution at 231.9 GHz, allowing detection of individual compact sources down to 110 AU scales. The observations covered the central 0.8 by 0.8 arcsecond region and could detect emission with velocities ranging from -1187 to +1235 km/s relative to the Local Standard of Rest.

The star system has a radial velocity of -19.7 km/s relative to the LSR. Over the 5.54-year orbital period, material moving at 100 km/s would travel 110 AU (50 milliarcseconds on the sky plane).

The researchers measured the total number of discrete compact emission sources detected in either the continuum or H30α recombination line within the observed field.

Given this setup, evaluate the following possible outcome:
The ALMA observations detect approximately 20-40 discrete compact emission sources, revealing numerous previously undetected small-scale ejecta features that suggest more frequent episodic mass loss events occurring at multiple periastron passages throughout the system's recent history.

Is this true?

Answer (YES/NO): NO